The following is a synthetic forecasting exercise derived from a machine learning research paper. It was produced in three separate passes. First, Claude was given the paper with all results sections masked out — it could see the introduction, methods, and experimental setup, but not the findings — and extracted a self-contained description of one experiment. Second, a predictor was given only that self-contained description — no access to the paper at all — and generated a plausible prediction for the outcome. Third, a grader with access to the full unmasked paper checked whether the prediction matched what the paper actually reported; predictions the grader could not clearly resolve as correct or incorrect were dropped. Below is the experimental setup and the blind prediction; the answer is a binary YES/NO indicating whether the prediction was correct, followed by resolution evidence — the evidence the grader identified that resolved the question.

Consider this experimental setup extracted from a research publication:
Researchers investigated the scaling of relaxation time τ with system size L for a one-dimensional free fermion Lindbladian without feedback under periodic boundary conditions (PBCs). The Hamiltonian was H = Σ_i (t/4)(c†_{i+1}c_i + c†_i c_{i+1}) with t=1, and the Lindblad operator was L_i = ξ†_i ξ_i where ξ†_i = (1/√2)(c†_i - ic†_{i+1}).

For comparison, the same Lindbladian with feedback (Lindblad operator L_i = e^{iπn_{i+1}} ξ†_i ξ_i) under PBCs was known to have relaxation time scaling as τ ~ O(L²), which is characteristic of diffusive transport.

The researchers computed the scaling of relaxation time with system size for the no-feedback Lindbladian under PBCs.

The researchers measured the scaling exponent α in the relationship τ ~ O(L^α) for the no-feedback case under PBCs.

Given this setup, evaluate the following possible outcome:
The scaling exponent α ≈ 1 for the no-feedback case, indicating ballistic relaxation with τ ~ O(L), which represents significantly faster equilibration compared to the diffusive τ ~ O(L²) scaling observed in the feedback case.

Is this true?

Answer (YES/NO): NO